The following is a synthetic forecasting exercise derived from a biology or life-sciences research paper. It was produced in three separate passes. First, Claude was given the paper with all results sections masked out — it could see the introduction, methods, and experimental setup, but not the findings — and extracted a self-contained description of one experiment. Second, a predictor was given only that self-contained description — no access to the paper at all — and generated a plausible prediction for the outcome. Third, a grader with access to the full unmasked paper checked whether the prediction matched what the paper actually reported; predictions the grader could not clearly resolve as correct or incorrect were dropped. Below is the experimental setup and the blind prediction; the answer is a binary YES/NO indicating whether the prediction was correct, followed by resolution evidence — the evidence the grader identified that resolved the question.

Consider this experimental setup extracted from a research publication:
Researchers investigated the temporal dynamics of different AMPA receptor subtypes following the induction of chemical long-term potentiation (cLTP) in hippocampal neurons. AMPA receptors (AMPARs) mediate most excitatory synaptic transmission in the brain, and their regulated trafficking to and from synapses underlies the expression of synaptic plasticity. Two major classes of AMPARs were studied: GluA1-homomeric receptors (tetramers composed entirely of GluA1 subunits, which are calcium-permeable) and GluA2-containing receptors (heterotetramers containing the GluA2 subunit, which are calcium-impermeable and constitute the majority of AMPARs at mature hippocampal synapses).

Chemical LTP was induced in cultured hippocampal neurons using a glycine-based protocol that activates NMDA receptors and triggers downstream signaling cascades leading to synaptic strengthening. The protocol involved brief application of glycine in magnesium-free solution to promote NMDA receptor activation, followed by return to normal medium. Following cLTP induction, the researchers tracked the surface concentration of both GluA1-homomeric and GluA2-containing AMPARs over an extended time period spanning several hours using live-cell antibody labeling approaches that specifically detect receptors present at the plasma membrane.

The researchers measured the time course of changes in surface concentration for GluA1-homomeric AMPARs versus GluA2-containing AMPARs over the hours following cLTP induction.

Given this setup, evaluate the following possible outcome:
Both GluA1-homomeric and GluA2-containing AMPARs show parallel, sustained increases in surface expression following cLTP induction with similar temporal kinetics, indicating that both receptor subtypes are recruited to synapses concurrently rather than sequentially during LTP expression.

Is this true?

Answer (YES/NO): NO